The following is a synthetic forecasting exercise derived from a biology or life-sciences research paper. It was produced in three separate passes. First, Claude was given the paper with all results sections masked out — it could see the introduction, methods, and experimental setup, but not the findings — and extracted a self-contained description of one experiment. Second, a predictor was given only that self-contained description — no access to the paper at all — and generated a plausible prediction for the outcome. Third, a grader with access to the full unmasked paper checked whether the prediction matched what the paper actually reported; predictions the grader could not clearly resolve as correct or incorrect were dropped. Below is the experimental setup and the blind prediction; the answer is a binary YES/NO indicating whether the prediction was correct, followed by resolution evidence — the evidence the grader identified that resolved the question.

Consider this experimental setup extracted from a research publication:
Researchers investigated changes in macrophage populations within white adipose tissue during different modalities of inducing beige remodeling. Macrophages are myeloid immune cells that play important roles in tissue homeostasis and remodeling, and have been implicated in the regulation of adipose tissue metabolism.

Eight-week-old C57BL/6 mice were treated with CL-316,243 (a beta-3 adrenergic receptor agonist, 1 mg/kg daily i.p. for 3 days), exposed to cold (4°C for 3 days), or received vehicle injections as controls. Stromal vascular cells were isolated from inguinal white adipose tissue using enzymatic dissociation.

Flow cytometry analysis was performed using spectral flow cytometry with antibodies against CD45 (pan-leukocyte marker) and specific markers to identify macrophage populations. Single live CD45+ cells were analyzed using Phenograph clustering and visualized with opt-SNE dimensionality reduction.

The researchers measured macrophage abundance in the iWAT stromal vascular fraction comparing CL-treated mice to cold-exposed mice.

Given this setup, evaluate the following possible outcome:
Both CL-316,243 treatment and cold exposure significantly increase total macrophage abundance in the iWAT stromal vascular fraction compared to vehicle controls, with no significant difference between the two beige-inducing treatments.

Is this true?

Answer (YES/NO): NO